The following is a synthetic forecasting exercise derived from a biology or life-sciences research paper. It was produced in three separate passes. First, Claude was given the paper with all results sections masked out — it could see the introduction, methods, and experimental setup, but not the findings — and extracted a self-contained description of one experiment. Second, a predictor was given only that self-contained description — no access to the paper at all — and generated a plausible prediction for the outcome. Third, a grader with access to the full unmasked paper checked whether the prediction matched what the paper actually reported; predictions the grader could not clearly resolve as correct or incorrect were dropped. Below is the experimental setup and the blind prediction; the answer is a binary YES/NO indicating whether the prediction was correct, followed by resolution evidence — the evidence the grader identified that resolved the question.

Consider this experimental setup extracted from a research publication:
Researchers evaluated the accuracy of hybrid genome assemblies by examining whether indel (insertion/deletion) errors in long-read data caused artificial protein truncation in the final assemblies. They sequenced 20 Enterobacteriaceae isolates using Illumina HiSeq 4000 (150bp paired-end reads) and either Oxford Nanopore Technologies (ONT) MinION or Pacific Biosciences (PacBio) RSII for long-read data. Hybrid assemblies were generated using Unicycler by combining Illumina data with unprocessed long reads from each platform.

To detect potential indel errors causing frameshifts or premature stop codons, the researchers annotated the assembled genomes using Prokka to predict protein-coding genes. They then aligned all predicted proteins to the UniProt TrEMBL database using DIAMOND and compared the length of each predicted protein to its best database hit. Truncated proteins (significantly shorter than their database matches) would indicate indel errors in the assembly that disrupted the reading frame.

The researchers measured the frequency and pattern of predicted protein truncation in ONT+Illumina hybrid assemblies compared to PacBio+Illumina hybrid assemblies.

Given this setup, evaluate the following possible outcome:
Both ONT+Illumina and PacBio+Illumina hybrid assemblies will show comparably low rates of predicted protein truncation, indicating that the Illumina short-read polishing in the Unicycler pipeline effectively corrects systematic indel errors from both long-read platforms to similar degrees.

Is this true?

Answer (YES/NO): YES